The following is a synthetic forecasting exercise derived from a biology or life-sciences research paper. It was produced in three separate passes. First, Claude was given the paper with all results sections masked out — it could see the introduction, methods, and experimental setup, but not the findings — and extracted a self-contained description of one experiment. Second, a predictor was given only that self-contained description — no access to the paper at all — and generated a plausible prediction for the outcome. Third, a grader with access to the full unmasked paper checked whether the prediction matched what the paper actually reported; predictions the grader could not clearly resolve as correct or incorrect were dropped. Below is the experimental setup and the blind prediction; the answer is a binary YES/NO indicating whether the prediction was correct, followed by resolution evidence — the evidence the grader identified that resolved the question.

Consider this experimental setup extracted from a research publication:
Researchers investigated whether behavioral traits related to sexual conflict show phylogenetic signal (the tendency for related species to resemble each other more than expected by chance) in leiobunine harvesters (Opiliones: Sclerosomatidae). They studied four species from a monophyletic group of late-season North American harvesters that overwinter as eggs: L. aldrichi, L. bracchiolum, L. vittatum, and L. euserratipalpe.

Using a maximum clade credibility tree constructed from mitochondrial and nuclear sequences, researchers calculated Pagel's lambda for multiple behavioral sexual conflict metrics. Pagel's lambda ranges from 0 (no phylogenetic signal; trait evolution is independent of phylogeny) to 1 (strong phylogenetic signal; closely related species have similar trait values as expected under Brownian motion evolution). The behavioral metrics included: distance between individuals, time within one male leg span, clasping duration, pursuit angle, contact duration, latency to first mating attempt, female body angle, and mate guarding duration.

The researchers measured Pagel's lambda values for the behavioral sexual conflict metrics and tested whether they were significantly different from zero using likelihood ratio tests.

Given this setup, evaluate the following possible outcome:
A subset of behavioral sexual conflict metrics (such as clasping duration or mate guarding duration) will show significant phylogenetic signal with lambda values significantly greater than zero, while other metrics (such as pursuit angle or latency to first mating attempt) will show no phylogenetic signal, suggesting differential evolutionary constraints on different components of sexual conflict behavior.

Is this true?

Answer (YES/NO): NO